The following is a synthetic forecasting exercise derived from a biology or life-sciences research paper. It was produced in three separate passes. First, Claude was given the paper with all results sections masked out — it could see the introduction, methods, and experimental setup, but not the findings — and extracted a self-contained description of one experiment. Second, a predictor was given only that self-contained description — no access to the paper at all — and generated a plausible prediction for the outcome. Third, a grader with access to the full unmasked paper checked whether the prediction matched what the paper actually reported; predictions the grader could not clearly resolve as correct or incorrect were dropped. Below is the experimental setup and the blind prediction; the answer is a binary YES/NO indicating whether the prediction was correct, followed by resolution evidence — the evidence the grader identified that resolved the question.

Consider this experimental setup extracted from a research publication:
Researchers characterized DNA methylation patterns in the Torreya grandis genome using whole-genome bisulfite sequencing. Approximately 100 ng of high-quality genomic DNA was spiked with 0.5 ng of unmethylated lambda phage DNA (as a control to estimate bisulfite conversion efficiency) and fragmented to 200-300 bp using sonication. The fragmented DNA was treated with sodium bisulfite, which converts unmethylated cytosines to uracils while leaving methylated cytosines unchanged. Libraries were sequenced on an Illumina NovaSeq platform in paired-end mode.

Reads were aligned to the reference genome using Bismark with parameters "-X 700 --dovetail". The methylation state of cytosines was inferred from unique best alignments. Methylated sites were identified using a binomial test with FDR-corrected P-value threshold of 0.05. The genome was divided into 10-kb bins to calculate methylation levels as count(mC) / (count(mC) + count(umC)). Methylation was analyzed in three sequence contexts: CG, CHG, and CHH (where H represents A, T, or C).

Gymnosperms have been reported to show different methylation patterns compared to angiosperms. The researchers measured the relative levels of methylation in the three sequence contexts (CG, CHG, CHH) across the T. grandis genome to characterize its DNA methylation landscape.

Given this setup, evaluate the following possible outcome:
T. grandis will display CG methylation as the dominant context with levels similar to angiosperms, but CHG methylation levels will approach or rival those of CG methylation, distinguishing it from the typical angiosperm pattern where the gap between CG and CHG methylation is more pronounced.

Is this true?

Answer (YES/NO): NO